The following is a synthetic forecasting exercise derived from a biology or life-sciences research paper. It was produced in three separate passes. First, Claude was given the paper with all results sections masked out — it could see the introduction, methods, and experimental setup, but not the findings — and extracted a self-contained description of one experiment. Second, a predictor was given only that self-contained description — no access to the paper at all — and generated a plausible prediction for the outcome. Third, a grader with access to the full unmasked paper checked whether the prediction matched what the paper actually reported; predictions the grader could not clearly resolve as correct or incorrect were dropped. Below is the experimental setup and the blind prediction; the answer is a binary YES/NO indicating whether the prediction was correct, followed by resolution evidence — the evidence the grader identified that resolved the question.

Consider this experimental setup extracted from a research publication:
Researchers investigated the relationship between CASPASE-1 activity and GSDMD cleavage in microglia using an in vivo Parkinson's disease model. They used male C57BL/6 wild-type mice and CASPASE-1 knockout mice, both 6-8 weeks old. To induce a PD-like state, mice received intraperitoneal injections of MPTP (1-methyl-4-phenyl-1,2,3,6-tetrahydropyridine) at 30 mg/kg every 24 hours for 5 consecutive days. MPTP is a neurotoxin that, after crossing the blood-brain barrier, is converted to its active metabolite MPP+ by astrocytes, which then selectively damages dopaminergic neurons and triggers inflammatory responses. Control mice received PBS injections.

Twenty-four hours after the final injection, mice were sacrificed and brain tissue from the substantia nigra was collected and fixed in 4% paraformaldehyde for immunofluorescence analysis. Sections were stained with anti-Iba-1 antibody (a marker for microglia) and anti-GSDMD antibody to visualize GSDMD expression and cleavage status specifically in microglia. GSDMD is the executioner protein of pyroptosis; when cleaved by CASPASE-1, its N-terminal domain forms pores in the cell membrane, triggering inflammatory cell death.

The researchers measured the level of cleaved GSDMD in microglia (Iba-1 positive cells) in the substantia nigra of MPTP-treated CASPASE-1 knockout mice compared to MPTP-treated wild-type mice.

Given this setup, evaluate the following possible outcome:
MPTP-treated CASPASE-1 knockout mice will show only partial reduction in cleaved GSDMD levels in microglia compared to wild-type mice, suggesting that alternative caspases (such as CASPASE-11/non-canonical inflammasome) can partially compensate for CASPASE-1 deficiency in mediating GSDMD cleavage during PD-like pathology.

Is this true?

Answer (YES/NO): NO